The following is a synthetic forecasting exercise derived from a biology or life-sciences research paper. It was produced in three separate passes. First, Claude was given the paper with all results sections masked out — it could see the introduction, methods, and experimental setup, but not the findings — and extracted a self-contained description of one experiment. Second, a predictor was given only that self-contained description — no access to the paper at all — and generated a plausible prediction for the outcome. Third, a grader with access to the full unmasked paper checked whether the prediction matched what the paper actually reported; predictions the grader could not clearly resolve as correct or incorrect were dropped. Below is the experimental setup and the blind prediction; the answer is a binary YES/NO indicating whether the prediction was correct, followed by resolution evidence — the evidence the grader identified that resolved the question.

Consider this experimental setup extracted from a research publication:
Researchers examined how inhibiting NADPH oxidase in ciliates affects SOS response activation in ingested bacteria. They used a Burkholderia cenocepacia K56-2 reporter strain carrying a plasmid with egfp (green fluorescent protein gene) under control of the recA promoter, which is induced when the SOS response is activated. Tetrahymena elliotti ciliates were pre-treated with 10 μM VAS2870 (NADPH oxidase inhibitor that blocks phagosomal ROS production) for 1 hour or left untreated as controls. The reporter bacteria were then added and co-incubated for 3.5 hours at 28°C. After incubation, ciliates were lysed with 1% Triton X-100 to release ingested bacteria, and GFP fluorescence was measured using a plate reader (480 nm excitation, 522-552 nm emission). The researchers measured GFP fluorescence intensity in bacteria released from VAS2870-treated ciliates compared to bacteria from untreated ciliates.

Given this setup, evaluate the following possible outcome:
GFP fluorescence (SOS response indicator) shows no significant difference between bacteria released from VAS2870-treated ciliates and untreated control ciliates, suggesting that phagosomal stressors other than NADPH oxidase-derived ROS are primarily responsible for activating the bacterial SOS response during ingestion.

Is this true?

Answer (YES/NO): NO